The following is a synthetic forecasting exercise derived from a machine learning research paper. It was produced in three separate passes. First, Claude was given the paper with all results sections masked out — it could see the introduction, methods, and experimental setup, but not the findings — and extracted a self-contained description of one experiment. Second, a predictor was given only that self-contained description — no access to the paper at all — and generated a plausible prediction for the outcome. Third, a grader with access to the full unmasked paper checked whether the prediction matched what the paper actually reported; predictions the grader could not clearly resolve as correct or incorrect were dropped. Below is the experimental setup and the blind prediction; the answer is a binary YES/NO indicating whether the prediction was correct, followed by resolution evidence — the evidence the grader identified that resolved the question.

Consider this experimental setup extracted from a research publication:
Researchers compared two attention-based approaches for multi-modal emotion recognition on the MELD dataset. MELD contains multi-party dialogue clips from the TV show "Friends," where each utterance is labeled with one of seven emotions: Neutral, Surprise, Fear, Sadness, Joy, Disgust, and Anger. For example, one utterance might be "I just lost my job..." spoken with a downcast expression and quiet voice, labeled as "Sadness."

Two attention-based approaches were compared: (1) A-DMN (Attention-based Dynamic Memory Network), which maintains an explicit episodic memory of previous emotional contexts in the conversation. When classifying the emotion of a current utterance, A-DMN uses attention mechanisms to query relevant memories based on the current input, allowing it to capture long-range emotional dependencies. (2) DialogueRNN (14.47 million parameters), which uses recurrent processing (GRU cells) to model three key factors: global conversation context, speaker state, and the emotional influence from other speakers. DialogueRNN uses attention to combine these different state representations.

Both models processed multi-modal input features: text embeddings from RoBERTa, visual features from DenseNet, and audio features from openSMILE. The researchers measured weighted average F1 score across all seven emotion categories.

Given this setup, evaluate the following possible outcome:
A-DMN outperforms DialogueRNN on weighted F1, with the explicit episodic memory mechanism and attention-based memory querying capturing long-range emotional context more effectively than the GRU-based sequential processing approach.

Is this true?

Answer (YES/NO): YES